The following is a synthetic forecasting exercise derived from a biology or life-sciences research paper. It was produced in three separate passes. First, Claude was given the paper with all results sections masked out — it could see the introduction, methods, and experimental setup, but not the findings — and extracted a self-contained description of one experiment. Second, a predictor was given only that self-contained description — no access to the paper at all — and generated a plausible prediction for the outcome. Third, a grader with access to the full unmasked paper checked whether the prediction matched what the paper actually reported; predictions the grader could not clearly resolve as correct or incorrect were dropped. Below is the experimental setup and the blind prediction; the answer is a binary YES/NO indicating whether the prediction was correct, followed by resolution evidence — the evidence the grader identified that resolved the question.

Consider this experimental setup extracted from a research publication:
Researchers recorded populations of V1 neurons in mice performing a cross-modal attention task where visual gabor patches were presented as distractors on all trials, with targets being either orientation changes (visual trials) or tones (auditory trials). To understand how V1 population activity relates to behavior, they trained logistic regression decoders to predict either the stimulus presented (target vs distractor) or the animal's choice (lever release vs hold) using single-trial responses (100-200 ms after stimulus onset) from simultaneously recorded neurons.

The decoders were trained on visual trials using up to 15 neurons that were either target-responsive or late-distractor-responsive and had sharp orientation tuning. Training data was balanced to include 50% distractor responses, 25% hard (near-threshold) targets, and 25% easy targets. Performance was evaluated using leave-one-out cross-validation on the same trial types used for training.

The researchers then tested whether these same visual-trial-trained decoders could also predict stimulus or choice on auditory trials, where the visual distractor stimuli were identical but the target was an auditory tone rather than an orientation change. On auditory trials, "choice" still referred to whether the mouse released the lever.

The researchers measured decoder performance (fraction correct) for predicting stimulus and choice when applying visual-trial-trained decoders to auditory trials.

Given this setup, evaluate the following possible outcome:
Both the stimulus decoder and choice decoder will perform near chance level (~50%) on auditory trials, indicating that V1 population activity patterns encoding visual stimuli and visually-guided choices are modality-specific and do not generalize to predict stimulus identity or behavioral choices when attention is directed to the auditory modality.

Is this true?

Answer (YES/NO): YES